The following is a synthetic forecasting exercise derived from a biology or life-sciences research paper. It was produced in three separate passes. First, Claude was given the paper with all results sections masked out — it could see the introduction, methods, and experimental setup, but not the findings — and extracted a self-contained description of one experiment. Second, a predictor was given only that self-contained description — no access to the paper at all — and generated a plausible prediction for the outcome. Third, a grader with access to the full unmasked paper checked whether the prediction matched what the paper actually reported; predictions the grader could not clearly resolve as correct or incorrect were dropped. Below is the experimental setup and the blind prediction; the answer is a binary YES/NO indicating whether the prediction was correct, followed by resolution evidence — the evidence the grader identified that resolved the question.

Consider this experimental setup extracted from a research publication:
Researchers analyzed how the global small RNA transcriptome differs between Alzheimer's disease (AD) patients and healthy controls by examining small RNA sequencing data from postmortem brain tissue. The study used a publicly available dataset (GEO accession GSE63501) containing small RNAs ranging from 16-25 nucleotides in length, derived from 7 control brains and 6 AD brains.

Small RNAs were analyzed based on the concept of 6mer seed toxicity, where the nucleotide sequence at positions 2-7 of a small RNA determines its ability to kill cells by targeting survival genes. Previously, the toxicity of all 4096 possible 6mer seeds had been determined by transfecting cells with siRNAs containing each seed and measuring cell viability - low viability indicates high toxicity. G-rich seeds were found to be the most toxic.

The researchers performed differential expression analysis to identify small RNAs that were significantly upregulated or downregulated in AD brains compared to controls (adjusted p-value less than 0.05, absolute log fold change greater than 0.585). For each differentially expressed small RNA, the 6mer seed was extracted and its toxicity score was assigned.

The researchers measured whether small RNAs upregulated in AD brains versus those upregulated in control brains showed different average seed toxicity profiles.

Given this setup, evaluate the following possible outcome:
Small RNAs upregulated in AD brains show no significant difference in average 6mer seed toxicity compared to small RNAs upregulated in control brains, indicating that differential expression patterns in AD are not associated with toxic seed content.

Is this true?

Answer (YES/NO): NO